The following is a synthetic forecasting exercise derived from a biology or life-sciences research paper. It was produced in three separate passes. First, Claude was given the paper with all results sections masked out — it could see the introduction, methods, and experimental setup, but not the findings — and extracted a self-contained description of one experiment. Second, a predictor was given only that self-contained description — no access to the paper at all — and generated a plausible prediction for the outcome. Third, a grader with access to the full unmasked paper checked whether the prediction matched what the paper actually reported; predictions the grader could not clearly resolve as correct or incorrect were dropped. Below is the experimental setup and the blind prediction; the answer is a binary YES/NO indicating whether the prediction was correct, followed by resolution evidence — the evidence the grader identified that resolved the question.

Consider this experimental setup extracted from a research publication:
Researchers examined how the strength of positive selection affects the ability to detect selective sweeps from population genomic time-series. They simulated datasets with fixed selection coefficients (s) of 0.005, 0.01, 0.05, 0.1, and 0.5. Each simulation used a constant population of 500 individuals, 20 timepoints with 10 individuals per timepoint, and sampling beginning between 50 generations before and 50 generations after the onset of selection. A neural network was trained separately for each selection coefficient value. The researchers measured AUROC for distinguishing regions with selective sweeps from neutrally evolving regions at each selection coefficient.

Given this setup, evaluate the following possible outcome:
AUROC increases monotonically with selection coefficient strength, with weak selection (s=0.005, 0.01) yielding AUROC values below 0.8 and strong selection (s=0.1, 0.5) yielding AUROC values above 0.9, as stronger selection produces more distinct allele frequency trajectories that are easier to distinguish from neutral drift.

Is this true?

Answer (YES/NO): NO